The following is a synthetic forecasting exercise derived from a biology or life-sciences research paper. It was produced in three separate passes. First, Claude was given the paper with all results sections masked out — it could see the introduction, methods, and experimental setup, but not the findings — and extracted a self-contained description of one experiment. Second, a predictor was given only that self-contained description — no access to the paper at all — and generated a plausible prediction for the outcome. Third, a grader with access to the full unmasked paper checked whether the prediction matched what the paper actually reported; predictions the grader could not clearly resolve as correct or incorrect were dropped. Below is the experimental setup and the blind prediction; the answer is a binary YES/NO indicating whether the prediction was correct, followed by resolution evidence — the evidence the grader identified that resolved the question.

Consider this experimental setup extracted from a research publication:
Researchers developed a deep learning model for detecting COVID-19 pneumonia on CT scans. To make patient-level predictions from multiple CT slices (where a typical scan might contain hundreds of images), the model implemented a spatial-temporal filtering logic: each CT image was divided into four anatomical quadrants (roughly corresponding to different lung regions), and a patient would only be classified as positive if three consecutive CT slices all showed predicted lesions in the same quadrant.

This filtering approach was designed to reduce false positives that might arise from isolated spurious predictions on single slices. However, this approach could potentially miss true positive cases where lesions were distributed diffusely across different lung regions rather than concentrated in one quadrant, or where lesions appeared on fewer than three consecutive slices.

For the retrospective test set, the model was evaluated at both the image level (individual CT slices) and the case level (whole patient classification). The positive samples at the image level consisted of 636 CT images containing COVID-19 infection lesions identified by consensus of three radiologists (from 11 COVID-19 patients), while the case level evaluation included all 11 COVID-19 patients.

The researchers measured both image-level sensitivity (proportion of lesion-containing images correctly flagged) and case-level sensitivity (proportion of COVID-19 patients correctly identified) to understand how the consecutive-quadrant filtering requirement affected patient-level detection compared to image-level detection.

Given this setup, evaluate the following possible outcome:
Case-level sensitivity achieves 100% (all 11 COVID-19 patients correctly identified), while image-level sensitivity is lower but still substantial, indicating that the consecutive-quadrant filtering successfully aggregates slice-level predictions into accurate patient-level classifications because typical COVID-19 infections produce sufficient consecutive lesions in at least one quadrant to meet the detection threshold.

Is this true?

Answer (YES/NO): YES